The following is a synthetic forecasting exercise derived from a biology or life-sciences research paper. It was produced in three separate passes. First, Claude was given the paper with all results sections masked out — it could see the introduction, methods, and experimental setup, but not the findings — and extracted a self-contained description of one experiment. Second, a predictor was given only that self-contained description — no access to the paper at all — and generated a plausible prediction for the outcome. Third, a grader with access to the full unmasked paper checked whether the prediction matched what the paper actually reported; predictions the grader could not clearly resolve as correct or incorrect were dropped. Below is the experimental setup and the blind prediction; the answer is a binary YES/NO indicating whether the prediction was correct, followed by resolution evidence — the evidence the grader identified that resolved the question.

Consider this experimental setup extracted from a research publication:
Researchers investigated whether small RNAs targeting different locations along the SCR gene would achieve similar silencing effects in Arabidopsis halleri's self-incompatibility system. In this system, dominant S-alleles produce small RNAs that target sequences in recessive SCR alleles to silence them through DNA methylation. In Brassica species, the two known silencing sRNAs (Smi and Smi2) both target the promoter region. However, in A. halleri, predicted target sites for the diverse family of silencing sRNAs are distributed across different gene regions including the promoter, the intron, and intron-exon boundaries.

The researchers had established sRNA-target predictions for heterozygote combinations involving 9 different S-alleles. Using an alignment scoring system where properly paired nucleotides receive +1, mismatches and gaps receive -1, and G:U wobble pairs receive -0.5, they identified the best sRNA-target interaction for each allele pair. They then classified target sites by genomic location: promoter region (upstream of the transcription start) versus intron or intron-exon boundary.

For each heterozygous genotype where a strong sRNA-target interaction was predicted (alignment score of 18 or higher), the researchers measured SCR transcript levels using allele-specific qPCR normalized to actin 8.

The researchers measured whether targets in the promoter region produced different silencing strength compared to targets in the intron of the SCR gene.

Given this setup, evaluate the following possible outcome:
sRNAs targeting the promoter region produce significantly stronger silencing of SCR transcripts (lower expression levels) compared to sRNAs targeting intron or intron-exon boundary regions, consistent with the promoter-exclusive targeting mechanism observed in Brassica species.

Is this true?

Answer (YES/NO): NO